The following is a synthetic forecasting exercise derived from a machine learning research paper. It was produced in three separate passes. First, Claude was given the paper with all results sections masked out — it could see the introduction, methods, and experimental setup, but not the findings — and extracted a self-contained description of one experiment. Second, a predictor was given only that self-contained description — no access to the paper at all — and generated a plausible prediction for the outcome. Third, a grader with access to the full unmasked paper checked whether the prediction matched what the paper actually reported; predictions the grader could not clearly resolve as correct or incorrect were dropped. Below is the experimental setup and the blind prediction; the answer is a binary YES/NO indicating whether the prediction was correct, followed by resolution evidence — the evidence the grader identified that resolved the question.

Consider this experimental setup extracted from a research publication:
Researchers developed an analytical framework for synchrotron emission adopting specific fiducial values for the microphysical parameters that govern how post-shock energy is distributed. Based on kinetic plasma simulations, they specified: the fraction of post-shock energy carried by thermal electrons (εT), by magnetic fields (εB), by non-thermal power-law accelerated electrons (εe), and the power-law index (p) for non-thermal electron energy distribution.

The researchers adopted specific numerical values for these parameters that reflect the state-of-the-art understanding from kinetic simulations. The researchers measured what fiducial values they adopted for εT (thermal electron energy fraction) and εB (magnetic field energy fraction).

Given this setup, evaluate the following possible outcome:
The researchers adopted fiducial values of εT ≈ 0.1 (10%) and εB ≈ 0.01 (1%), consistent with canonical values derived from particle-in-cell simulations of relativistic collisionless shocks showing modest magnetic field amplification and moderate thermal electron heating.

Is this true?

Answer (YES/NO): NO